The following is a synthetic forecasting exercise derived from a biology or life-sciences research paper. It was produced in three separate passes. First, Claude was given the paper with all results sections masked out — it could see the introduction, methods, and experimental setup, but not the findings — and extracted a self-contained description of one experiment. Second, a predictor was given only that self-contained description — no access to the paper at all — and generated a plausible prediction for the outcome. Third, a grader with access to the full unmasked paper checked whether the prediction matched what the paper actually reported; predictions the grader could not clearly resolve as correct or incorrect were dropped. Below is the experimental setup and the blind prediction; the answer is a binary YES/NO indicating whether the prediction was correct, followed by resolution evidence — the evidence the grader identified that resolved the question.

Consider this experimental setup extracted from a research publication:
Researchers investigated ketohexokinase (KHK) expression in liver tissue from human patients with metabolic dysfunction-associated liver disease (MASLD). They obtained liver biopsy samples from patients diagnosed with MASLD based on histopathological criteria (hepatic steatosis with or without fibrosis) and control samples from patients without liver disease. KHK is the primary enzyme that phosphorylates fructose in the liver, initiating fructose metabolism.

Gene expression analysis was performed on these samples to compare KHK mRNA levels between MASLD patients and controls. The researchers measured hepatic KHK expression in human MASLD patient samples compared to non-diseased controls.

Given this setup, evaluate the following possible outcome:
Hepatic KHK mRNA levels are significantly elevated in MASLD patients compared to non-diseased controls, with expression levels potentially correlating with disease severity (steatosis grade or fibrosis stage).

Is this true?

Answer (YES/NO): NO